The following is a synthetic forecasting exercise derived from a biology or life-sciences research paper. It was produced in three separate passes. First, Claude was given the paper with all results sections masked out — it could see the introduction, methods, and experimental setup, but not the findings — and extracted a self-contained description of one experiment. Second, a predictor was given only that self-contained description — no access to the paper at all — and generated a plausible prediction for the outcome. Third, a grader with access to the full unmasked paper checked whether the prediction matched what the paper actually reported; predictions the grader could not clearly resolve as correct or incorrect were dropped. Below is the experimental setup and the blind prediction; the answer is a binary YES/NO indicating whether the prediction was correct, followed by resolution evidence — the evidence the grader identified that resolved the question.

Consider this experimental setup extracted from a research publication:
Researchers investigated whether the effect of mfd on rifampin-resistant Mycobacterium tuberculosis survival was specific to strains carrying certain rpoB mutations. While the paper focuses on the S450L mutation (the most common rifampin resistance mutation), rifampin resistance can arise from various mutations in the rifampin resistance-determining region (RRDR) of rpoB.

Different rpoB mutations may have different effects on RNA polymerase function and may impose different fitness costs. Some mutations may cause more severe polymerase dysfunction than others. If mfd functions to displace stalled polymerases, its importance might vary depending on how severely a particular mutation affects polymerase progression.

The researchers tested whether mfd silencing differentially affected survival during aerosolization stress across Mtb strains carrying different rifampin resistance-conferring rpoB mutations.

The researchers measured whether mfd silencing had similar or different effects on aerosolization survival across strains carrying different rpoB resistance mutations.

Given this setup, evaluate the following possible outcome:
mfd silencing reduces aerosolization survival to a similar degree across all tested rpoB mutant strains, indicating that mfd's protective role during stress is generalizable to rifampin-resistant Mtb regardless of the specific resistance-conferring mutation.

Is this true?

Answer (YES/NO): NO